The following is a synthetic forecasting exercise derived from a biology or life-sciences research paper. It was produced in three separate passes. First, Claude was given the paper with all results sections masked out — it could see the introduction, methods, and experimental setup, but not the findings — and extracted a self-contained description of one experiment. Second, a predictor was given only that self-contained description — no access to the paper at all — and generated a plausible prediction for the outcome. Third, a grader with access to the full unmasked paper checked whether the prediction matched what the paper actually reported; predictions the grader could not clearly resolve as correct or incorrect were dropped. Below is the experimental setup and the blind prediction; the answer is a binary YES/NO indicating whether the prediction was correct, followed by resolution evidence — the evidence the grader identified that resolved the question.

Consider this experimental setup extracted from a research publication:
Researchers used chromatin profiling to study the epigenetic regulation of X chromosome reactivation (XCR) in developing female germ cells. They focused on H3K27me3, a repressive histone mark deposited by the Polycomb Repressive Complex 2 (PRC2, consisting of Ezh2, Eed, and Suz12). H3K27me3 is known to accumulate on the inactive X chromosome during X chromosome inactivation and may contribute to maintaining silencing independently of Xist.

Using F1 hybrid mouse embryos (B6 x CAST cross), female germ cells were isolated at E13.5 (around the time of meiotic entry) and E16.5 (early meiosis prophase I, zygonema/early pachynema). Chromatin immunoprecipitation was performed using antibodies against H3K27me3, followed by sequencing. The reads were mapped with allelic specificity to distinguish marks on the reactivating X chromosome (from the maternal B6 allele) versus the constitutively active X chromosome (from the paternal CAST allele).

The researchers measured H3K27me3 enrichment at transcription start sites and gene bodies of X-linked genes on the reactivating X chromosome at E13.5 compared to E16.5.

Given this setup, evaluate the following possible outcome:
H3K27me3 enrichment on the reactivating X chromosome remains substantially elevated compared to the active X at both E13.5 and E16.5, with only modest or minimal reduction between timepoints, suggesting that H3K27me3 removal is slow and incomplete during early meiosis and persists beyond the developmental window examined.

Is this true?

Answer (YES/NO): NO